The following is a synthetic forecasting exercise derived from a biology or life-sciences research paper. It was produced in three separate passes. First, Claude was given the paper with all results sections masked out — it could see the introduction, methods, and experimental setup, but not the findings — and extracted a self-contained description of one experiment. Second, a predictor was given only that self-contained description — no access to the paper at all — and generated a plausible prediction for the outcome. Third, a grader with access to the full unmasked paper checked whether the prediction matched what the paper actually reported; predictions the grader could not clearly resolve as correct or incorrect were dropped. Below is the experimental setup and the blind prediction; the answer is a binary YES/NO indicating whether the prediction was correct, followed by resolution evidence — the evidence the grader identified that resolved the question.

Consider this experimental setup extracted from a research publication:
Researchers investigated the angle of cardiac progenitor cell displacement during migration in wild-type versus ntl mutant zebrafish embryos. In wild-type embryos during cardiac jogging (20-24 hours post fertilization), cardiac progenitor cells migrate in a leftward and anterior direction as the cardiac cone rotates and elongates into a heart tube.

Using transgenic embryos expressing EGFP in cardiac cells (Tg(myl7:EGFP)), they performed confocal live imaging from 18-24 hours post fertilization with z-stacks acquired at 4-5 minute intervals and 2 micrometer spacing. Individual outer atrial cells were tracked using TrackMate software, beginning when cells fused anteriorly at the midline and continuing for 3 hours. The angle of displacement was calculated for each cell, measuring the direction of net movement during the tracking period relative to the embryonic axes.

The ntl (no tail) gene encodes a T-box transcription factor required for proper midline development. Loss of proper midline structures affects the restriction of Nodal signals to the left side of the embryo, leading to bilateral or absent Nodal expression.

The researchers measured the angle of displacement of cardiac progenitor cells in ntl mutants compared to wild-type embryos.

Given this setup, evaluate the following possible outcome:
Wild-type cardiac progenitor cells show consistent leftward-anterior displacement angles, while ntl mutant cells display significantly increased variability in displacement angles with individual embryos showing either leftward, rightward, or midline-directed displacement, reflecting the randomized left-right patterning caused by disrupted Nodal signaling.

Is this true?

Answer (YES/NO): NO